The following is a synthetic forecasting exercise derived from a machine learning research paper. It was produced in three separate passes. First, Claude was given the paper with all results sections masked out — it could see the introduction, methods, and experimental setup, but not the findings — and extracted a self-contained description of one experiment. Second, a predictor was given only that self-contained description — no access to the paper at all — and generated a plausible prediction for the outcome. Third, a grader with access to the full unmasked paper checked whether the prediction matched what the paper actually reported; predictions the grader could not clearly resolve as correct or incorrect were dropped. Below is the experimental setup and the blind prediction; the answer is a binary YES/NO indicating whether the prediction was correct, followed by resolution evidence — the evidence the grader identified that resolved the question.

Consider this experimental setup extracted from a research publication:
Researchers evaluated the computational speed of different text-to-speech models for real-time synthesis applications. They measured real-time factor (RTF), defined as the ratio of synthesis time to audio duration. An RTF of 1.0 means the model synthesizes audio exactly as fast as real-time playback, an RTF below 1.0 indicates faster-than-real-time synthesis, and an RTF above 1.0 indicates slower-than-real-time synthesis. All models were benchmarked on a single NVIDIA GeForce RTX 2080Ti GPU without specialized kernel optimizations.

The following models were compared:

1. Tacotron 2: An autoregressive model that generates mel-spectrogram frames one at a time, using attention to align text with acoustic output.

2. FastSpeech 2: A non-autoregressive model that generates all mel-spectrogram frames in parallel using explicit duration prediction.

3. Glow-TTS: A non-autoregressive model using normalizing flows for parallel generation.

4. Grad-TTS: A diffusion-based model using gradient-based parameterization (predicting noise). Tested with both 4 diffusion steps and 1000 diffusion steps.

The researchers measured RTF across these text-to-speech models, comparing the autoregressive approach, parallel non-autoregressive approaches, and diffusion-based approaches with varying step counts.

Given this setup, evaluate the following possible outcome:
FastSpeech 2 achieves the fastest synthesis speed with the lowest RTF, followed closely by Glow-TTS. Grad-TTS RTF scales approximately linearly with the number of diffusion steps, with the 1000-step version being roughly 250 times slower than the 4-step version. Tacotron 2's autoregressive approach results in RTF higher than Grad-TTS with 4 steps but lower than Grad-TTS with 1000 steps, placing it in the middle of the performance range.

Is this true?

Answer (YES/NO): NO